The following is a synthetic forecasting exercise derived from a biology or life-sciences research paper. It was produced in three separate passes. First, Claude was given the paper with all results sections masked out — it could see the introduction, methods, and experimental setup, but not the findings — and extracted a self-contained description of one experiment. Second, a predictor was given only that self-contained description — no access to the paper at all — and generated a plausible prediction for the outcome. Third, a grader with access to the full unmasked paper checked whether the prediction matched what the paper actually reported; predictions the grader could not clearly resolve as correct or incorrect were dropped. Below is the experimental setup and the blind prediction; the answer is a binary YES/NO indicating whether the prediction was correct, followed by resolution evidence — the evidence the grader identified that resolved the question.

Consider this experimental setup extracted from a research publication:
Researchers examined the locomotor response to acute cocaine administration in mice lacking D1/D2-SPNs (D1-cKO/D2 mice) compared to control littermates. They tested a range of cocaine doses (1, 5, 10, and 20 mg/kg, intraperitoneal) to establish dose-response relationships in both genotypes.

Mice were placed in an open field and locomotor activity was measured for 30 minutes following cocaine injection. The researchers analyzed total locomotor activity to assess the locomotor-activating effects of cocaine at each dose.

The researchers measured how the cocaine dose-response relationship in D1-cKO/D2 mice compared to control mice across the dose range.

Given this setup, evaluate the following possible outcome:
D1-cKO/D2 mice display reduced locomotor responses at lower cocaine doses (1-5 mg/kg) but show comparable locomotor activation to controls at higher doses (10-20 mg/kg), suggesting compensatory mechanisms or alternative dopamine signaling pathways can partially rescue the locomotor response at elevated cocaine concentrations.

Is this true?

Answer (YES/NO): NO